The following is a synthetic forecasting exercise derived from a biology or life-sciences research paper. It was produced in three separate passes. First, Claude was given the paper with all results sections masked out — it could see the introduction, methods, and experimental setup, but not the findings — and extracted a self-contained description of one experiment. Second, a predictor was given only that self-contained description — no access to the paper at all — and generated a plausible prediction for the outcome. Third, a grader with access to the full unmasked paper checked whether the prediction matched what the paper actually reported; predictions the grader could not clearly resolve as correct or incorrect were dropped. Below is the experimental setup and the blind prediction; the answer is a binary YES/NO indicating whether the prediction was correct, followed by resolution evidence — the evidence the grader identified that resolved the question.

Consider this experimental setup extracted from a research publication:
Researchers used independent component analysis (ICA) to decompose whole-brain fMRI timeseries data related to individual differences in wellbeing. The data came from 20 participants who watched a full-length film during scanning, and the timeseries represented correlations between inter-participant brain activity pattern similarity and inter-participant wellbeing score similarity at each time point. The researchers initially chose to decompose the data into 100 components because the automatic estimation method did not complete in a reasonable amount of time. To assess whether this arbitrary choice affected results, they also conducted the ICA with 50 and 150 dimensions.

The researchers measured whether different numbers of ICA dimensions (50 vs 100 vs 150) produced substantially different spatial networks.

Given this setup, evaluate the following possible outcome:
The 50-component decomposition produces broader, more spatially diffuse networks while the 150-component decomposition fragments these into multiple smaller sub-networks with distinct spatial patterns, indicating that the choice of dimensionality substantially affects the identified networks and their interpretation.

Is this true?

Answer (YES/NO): NO